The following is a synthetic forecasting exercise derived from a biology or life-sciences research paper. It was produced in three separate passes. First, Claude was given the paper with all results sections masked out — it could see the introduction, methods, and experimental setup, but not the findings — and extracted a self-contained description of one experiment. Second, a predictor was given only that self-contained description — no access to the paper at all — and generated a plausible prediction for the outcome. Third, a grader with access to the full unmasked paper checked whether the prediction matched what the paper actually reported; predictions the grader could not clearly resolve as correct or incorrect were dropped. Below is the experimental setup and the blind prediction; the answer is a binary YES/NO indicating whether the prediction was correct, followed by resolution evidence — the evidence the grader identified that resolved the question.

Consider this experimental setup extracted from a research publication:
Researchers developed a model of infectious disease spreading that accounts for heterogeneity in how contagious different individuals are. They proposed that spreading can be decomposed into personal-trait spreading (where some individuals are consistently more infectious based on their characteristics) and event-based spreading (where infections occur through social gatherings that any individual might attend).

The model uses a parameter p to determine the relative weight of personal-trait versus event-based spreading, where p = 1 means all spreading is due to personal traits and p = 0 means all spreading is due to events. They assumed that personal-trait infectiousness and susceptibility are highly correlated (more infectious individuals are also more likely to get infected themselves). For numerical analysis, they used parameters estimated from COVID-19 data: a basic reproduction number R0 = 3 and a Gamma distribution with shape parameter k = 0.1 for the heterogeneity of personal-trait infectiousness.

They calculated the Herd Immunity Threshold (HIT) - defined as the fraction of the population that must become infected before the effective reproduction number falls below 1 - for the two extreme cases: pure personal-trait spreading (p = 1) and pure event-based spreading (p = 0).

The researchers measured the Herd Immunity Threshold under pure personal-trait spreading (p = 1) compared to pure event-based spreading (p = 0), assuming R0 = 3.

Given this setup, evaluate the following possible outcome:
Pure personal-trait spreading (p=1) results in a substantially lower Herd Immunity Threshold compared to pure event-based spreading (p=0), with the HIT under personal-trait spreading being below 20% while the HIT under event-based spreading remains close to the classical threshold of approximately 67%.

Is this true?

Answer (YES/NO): YES